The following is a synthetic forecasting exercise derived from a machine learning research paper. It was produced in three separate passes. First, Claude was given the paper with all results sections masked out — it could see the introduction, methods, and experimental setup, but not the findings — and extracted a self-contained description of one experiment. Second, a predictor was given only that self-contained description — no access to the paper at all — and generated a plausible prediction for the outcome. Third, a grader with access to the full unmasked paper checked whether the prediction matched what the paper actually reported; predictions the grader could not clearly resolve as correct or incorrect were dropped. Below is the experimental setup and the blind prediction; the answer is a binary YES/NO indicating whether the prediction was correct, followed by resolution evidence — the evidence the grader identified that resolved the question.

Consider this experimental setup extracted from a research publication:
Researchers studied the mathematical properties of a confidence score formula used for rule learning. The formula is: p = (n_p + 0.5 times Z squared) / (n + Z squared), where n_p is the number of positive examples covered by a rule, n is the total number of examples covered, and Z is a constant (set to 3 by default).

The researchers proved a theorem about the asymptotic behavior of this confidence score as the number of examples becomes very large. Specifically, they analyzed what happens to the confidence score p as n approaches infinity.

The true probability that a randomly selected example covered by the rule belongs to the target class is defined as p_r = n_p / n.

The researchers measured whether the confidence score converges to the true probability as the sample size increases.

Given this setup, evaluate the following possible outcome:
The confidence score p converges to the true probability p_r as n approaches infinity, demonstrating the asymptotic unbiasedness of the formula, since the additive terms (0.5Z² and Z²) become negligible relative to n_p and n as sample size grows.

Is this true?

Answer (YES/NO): YES